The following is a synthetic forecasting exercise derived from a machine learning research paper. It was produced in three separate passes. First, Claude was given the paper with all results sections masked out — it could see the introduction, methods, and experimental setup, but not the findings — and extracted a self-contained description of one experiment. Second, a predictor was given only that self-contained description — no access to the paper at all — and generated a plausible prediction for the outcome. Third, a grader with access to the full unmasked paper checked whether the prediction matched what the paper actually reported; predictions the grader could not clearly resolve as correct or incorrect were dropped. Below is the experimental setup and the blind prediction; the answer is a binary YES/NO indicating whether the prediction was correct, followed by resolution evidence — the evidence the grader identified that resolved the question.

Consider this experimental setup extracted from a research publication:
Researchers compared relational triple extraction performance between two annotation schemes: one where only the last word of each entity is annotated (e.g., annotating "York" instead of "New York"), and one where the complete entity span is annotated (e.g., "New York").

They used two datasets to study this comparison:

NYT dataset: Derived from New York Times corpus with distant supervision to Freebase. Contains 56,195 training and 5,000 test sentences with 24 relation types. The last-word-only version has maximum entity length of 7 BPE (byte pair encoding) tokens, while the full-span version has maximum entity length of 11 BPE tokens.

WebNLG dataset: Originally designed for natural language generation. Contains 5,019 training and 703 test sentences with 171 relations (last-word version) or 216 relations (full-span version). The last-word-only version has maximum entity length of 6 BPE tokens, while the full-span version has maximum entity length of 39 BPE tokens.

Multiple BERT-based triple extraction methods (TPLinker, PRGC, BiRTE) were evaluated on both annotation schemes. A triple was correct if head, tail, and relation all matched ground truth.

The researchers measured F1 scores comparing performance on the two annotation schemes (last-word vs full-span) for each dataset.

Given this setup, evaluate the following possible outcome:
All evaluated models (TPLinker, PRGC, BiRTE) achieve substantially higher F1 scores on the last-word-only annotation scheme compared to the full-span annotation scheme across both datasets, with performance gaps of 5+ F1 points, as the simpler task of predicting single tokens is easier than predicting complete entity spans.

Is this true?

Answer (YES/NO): NO